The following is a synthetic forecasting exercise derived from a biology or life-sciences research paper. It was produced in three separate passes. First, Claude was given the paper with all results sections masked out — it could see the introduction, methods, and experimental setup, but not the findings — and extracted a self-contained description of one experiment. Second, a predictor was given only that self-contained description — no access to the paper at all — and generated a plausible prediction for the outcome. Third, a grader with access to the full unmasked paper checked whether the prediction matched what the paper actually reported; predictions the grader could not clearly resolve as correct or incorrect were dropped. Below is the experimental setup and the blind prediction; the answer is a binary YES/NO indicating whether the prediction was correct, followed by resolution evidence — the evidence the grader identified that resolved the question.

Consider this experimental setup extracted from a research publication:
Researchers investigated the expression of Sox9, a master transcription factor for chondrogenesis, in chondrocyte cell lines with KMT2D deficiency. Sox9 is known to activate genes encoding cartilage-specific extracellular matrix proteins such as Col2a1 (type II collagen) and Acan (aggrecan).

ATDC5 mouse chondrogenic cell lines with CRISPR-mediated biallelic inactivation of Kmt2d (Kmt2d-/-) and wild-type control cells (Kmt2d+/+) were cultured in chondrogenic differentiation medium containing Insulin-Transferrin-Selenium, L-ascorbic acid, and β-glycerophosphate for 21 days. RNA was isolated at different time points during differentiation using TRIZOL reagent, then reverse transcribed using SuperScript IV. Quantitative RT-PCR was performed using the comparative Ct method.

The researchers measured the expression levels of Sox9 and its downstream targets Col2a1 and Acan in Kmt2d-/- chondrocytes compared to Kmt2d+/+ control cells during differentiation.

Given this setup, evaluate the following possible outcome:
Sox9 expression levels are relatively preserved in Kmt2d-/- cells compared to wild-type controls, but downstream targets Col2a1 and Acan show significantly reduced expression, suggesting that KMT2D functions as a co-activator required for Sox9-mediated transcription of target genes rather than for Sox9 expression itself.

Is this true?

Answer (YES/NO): NO